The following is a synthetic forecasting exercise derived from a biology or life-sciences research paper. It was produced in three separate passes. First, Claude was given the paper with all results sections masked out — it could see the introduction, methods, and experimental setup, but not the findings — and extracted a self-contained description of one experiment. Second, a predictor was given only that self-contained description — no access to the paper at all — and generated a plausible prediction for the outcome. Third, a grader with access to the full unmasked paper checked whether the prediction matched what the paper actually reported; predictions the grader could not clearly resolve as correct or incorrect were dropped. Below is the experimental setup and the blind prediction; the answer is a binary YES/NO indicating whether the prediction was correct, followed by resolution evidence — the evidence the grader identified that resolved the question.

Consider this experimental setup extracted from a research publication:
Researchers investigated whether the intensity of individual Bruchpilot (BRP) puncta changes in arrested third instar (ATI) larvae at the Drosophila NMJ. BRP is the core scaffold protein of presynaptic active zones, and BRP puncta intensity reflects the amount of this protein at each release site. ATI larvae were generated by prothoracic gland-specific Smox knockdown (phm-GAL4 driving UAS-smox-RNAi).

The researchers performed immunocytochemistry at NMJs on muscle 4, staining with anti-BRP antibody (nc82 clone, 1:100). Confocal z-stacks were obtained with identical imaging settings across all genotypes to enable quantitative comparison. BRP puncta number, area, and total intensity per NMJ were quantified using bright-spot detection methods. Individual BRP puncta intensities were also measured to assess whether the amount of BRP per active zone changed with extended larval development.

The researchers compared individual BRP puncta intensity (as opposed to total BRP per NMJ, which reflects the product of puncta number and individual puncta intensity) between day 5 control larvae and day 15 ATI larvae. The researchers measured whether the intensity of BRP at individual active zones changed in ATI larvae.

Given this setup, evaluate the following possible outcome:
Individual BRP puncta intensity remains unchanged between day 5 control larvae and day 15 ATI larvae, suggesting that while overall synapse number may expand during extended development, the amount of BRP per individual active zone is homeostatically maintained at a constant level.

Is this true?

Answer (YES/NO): NO